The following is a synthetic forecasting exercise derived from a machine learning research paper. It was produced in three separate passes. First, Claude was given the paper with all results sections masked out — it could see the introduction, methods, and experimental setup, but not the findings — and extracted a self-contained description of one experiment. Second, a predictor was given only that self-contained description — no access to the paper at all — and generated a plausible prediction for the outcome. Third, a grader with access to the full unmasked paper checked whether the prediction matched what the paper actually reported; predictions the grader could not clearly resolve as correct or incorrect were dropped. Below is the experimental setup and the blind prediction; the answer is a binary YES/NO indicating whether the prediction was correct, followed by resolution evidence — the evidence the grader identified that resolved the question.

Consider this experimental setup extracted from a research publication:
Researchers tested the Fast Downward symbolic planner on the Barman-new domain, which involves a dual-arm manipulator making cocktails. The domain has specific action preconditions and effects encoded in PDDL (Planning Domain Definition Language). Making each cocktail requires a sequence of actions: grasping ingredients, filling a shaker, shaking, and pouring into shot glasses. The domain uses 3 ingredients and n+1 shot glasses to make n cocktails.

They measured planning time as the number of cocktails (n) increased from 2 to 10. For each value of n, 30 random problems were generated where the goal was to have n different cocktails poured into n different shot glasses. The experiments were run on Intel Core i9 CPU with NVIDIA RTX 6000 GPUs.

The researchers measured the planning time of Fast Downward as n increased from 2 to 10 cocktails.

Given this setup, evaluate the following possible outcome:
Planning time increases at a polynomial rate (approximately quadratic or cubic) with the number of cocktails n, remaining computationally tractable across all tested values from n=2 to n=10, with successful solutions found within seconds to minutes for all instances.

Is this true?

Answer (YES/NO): NO